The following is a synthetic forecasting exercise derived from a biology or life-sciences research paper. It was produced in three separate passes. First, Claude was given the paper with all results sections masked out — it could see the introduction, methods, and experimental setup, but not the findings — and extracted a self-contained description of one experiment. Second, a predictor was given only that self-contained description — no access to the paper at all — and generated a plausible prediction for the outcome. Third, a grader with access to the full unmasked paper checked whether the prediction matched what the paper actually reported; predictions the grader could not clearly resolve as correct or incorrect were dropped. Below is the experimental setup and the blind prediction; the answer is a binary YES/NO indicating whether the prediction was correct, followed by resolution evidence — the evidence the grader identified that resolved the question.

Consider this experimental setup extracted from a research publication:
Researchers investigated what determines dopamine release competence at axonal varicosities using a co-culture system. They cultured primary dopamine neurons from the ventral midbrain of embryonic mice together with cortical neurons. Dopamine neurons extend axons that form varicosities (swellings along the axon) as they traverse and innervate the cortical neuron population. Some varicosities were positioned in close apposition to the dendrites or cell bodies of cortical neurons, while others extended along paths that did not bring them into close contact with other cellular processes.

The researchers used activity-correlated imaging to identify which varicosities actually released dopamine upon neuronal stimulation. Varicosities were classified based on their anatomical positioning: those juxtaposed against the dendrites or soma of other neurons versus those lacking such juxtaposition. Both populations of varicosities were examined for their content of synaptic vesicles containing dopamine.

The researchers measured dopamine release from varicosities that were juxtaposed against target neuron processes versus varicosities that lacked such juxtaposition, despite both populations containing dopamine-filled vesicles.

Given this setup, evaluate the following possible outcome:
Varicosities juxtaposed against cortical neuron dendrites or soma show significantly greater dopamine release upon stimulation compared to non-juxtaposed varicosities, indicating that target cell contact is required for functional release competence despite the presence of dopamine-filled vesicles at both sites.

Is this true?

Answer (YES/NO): YES